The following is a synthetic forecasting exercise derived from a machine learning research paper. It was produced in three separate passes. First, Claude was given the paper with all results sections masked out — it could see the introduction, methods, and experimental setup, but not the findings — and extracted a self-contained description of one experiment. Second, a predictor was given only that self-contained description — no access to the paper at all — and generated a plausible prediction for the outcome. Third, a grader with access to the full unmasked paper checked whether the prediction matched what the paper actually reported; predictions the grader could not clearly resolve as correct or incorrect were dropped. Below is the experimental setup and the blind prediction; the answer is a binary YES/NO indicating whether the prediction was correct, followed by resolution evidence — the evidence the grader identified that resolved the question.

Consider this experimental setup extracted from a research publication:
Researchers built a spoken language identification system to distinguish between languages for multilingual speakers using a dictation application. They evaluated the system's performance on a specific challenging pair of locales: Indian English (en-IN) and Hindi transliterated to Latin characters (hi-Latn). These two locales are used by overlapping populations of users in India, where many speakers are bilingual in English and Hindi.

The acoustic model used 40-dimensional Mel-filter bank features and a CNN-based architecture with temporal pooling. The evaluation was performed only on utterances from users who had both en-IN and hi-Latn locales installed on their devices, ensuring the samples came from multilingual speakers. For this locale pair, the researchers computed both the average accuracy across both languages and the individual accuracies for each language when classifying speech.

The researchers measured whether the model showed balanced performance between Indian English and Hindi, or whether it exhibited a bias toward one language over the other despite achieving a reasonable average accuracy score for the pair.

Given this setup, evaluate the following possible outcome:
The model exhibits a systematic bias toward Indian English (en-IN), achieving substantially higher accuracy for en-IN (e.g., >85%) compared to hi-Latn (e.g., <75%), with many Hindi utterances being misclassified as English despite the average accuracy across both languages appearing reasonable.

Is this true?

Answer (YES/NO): NO